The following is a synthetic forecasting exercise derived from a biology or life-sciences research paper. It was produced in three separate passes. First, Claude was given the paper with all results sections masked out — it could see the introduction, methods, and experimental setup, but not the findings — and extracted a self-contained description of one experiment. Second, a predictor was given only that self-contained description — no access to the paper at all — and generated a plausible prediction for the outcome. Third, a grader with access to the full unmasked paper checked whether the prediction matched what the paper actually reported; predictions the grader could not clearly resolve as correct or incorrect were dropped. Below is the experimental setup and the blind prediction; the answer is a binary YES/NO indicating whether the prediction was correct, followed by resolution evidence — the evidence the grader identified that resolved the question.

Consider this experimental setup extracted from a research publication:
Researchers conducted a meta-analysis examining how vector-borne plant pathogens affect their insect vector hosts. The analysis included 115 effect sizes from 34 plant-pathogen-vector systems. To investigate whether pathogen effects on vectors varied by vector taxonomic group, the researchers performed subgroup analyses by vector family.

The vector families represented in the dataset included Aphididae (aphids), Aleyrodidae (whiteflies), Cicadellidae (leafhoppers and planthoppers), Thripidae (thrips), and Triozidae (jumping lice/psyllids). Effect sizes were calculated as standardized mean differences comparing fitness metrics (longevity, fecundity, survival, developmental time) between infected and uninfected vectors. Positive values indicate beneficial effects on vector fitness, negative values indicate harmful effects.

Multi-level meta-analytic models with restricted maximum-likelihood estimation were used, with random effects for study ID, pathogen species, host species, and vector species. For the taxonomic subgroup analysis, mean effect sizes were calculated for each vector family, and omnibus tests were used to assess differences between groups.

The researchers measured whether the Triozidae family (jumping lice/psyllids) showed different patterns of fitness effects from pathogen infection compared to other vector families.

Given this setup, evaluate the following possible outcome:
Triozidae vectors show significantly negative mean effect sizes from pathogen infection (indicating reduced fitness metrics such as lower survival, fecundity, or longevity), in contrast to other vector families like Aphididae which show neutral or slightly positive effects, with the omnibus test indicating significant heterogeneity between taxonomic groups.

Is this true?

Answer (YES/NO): NO